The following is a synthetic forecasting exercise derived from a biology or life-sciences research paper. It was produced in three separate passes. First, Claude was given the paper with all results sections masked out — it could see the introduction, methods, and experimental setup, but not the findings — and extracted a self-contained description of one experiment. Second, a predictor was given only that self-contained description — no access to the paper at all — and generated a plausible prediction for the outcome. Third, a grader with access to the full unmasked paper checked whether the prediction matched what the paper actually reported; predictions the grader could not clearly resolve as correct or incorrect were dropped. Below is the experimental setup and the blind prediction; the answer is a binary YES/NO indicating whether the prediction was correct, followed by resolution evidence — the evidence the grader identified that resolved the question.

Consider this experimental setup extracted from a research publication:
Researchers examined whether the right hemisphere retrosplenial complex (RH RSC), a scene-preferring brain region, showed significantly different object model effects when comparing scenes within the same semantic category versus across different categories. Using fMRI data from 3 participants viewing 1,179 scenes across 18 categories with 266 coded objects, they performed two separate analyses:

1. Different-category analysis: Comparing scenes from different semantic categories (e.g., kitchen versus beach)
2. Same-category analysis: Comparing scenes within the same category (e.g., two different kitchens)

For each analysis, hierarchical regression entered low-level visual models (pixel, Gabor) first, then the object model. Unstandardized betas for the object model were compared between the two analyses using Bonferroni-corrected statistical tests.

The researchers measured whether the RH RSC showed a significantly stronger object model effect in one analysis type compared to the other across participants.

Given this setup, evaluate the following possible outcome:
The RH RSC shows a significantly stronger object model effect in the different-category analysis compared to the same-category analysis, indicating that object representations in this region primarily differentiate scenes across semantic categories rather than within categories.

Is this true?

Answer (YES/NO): NO